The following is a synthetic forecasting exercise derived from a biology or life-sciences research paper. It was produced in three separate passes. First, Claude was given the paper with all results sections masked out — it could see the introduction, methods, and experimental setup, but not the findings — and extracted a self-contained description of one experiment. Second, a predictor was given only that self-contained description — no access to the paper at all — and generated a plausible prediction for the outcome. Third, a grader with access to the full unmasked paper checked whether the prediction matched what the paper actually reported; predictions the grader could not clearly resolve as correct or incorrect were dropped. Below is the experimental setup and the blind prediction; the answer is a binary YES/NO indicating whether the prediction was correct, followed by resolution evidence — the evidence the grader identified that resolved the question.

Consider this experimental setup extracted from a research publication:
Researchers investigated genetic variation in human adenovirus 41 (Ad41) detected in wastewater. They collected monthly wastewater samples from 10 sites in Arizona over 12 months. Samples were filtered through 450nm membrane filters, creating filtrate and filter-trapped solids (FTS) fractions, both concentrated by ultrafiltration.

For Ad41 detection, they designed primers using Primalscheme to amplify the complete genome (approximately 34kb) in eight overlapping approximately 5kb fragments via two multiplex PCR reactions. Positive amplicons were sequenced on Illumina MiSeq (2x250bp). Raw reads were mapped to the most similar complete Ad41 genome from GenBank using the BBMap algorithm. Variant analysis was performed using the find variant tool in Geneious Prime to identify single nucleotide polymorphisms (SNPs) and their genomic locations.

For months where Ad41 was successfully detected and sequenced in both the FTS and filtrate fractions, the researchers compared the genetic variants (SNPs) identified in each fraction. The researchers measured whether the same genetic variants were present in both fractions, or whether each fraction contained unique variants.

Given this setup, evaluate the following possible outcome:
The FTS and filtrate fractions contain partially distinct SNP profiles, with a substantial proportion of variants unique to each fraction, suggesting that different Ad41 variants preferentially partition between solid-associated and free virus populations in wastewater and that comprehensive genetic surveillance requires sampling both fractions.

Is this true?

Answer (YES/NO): YES